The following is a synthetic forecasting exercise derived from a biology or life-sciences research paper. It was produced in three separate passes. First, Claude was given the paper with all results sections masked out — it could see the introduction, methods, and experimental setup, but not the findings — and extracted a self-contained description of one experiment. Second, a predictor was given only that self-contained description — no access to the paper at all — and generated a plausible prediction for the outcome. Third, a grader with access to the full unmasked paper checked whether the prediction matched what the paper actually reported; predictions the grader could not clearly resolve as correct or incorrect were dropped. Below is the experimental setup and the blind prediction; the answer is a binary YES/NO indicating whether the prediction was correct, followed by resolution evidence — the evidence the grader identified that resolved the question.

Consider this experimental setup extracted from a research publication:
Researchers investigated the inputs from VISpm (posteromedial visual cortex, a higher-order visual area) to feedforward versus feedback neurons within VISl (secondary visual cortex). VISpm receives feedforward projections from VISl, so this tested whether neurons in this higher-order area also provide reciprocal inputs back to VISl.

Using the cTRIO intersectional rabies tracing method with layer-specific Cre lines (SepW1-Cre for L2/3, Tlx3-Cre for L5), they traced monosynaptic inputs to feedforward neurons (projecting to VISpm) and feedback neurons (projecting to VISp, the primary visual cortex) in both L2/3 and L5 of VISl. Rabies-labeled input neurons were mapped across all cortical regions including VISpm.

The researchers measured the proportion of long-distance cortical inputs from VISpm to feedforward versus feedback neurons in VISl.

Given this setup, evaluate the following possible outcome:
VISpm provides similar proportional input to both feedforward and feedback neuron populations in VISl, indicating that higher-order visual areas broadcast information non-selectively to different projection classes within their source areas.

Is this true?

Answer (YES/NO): NO